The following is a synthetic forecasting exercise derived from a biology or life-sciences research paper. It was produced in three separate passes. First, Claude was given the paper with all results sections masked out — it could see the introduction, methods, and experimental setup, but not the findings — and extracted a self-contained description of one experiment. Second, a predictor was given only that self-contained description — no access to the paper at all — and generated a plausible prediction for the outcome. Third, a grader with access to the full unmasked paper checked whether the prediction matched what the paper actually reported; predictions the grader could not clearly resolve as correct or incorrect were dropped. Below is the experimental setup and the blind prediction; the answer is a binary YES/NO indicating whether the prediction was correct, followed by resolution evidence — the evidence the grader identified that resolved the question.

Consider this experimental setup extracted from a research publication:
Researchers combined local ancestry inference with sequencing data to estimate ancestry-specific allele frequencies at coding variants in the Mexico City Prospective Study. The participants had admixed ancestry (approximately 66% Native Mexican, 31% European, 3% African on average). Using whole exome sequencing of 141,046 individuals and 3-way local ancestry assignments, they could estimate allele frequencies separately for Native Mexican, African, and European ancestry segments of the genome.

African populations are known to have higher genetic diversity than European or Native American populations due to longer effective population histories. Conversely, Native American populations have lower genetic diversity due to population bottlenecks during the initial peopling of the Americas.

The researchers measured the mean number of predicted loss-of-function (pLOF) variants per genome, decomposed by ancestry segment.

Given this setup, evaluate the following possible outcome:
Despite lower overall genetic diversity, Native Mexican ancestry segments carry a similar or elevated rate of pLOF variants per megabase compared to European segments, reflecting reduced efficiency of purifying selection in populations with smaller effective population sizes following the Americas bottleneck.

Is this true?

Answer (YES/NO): NO